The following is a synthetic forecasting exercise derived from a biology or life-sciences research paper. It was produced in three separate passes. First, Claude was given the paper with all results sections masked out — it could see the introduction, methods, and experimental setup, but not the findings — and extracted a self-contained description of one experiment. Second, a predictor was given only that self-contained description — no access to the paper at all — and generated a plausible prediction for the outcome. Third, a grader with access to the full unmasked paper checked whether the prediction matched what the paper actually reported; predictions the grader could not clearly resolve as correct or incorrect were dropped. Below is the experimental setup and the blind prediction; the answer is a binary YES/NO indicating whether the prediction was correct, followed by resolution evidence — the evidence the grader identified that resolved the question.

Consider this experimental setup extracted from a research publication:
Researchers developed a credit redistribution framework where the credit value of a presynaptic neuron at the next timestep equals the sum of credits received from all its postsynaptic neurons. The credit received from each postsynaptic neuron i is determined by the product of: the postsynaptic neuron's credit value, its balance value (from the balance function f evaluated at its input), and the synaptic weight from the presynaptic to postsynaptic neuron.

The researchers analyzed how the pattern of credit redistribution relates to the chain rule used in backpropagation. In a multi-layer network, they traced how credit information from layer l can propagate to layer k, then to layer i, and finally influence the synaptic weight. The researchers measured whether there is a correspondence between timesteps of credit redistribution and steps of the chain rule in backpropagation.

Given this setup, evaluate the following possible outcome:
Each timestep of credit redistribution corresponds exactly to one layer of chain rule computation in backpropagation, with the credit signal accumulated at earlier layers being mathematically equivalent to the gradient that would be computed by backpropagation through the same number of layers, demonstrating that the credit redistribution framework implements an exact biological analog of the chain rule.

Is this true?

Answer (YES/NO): YES